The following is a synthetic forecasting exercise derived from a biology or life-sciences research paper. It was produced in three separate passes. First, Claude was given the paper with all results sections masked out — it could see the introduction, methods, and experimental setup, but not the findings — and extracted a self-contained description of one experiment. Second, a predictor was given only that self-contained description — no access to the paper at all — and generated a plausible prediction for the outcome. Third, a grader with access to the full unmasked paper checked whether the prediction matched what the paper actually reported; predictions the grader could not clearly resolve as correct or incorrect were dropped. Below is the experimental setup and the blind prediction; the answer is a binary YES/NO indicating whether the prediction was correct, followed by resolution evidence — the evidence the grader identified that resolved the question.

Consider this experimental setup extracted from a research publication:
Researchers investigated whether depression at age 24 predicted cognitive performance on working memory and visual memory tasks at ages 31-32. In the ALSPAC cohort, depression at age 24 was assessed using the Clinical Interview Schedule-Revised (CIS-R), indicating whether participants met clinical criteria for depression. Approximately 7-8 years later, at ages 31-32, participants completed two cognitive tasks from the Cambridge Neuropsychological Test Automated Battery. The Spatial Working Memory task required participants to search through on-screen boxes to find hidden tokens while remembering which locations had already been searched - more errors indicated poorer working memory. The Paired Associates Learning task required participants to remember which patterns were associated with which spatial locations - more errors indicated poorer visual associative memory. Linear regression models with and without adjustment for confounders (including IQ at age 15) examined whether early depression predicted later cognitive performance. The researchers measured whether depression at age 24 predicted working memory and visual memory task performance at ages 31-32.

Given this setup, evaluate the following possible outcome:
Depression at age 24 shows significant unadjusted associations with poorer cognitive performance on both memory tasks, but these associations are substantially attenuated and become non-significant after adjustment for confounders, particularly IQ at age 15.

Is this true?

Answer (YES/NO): NO